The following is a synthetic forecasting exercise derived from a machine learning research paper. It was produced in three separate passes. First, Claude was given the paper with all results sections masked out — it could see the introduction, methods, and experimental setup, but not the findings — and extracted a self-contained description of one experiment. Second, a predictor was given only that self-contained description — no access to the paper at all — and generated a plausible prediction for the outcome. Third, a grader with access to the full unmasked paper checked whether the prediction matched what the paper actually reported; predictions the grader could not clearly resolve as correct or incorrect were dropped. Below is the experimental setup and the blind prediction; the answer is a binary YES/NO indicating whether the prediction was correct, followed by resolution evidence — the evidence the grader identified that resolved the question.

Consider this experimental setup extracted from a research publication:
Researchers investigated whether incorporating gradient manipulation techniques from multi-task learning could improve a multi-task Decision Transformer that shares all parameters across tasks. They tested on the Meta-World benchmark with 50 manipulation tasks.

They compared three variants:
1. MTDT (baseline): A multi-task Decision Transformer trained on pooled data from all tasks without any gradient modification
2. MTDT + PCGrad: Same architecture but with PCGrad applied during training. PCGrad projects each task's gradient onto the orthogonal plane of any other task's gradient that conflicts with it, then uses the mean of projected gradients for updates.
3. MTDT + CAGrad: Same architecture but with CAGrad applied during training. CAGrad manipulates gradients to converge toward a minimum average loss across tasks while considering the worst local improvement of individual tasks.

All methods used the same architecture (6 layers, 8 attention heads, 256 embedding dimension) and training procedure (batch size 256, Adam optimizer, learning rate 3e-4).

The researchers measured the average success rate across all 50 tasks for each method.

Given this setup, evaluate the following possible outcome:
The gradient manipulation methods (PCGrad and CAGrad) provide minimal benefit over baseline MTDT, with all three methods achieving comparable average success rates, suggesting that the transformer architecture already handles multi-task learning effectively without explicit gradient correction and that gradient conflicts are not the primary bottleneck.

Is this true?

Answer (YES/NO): NO